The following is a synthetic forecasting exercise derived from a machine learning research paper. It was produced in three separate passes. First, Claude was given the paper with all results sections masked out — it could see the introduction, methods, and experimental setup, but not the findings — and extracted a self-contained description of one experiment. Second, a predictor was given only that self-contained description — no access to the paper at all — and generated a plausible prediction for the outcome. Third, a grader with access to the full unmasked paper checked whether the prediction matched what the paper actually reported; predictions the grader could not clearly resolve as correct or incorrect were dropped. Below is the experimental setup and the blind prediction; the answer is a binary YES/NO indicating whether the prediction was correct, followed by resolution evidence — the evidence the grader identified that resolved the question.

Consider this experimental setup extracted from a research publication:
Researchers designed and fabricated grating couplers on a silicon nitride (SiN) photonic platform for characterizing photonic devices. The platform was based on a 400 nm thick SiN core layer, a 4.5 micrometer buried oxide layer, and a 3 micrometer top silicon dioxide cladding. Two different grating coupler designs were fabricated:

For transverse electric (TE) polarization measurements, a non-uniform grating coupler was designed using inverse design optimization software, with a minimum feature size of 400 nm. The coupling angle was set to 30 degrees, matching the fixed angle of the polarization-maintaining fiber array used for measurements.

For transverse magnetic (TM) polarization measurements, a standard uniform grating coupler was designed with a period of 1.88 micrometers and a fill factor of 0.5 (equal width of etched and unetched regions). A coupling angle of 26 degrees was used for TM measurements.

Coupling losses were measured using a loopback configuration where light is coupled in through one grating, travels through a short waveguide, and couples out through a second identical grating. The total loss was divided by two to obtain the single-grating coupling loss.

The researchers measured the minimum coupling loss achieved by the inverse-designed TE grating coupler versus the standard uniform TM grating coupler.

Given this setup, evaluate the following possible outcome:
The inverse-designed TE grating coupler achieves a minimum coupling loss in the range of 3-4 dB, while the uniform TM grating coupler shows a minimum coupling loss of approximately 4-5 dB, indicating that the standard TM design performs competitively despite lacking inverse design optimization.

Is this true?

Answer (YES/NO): NO